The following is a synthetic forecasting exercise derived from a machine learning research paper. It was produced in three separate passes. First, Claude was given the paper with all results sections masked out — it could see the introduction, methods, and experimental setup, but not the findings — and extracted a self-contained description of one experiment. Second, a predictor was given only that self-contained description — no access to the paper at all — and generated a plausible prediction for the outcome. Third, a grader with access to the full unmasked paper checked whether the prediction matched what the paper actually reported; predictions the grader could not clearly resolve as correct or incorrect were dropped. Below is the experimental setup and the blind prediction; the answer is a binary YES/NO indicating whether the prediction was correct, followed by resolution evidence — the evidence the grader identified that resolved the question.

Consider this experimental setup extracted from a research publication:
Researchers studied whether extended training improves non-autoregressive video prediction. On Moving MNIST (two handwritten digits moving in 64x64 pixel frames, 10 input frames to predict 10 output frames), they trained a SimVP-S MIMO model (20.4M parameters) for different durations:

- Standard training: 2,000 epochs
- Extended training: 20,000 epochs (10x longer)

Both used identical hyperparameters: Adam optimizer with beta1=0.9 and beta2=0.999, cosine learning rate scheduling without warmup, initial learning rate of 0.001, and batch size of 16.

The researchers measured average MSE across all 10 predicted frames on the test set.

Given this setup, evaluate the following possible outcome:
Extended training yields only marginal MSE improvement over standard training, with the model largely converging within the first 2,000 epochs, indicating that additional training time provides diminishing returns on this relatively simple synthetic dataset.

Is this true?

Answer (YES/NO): YES